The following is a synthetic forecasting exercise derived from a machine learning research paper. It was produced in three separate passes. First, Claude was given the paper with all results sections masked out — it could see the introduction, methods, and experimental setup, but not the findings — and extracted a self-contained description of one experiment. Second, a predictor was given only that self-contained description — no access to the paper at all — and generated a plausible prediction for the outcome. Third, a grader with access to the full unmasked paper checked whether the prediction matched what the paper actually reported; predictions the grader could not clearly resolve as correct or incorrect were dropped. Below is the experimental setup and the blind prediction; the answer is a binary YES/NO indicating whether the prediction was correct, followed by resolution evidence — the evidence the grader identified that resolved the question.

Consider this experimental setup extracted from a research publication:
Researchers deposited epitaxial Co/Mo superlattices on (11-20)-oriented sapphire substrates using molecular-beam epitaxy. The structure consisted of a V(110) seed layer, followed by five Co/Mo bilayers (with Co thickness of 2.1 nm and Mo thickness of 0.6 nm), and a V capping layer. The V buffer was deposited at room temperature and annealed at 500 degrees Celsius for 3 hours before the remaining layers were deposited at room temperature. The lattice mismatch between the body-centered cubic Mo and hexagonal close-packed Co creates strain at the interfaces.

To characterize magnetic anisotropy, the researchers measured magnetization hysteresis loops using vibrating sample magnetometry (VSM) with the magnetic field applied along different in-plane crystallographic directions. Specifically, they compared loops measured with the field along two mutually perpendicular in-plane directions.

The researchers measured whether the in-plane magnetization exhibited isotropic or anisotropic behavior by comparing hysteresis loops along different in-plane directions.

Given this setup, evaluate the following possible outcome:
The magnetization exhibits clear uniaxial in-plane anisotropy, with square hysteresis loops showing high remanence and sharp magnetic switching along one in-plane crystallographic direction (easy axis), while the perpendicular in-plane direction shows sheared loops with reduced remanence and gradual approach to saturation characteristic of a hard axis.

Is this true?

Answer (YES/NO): NO